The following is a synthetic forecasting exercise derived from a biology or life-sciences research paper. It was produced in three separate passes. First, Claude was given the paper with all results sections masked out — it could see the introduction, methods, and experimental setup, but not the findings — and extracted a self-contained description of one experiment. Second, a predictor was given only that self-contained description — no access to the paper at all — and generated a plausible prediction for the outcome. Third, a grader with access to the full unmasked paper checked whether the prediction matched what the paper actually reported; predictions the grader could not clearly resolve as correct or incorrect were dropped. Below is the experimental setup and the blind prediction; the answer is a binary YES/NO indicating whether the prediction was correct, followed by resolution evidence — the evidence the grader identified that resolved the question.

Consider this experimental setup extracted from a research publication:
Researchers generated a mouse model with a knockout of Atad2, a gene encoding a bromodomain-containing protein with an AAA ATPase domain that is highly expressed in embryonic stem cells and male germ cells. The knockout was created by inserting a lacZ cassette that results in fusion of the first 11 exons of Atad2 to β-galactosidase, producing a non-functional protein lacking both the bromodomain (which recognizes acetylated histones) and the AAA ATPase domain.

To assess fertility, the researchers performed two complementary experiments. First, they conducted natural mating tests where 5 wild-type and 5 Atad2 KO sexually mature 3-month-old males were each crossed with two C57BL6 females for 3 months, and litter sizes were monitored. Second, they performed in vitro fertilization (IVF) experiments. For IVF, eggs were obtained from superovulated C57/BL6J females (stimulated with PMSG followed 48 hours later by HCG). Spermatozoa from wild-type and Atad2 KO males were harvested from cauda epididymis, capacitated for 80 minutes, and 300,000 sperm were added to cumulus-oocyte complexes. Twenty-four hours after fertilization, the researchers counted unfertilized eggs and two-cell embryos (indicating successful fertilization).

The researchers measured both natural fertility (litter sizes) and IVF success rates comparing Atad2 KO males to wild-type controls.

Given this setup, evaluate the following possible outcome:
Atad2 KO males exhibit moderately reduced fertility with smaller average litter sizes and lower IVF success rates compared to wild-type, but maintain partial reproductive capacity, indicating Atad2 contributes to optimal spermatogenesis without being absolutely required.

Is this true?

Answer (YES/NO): NO